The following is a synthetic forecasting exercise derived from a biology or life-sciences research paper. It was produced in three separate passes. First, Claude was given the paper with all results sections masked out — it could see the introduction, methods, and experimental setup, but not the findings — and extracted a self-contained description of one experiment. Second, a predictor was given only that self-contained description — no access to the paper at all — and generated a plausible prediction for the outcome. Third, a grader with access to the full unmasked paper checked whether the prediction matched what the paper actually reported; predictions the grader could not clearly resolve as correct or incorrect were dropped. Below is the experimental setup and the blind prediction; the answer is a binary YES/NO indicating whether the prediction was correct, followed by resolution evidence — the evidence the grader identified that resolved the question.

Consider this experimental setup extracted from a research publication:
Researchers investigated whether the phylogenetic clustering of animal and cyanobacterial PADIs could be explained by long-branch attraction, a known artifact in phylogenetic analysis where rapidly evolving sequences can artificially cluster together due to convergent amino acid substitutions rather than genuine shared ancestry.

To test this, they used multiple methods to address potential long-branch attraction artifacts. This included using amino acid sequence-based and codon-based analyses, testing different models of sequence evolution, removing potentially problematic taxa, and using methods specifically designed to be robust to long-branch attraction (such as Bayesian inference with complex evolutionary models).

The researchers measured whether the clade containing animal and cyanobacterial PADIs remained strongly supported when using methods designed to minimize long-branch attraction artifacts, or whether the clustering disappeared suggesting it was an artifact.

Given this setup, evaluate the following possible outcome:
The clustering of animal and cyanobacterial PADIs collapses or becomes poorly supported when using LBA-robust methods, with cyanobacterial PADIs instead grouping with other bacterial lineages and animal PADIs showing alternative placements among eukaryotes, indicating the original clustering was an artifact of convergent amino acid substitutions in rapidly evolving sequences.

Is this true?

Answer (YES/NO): NO